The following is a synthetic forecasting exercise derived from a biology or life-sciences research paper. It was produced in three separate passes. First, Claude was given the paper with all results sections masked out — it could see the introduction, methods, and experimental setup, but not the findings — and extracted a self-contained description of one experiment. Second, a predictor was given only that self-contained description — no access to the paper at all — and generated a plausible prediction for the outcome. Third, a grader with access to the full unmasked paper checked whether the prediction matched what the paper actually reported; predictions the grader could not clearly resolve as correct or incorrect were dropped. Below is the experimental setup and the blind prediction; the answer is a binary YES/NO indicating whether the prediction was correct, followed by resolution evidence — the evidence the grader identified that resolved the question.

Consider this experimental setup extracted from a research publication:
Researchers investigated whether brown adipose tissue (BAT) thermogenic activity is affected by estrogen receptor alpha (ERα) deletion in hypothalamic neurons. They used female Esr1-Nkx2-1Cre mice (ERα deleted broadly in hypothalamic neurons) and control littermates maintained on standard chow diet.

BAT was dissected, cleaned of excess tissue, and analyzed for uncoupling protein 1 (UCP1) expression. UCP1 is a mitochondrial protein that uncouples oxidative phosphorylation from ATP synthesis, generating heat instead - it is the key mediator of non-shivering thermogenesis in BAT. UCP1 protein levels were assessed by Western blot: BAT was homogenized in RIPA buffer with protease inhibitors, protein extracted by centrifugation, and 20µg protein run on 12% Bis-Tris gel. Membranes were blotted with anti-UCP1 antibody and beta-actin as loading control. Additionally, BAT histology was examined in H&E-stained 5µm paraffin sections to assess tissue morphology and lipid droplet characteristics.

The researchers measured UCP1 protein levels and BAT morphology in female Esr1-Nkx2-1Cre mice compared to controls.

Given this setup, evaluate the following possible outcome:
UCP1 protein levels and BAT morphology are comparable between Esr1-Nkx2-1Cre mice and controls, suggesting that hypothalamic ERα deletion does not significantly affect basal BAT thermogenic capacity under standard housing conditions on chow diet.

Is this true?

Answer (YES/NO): NO